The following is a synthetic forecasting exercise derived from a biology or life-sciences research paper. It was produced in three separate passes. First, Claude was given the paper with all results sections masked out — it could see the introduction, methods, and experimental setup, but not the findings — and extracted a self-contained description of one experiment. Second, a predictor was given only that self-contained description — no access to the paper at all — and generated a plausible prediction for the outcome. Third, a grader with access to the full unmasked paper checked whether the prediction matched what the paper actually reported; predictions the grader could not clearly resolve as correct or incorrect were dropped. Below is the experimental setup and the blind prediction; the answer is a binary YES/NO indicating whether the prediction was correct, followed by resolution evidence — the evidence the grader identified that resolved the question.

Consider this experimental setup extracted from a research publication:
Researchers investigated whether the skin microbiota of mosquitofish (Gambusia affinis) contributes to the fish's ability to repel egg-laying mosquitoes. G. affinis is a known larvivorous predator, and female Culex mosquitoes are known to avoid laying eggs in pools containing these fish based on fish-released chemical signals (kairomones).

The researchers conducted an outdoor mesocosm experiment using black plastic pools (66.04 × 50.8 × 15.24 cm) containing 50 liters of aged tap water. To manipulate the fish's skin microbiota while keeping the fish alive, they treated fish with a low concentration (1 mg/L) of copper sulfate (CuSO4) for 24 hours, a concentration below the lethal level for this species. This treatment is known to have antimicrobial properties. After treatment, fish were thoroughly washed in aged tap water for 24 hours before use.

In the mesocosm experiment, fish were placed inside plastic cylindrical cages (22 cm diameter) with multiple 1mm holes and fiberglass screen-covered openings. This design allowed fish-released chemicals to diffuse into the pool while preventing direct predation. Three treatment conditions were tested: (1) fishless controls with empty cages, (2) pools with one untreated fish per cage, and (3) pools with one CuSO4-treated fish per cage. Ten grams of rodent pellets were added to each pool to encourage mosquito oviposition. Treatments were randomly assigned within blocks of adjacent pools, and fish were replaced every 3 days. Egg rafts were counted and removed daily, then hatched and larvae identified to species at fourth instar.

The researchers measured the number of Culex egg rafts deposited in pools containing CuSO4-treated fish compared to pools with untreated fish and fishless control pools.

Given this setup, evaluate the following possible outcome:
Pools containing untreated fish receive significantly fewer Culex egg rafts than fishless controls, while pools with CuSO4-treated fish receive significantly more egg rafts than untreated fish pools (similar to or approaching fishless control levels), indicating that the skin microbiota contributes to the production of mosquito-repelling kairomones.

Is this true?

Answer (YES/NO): YES